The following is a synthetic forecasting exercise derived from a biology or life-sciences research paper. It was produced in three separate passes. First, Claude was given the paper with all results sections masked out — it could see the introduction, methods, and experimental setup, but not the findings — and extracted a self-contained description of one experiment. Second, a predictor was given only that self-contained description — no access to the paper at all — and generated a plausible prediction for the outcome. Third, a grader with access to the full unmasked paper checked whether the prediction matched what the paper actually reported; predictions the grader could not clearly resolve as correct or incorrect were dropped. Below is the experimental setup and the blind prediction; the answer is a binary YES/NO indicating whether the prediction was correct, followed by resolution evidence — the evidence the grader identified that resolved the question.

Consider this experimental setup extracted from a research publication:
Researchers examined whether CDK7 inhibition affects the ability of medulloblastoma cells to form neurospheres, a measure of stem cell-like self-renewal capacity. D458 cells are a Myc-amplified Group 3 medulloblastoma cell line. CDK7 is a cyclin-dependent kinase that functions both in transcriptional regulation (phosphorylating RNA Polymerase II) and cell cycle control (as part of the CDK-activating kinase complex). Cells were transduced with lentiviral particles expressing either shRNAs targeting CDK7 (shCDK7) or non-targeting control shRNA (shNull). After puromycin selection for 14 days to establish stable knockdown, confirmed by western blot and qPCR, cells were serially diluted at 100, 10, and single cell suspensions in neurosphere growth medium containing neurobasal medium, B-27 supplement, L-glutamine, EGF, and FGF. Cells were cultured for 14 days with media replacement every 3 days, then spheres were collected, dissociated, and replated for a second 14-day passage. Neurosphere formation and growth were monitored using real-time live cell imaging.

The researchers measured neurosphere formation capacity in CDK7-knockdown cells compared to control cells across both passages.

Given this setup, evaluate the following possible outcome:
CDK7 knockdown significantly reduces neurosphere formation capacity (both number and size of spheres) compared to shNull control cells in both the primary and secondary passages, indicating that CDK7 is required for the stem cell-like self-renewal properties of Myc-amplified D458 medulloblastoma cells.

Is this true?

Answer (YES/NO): YES